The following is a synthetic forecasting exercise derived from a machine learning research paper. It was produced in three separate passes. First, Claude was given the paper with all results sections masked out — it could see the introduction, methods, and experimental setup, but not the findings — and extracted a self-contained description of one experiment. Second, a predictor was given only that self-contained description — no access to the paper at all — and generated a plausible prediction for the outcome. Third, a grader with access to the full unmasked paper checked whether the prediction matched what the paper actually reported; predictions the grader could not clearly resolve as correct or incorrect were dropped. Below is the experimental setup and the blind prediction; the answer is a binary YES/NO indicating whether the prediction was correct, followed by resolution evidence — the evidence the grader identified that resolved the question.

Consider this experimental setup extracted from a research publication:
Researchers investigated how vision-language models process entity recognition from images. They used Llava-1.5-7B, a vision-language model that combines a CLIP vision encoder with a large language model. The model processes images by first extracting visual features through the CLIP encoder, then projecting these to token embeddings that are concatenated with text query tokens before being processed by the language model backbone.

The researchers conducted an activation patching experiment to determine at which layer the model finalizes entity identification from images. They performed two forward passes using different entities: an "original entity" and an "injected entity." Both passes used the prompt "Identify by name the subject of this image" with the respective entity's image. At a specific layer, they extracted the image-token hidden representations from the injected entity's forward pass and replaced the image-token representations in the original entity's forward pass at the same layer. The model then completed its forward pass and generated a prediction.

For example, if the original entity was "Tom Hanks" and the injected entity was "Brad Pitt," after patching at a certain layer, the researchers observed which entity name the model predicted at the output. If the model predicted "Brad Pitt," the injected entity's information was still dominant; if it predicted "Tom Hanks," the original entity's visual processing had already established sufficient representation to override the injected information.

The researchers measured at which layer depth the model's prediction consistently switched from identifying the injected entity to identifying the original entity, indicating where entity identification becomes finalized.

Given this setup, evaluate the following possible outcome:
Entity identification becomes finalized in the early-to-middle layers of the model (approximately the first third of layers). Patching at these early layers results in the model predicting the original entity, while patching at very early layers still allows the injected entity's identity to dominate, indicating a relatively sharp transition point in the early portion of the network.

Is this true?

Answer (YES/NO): NO